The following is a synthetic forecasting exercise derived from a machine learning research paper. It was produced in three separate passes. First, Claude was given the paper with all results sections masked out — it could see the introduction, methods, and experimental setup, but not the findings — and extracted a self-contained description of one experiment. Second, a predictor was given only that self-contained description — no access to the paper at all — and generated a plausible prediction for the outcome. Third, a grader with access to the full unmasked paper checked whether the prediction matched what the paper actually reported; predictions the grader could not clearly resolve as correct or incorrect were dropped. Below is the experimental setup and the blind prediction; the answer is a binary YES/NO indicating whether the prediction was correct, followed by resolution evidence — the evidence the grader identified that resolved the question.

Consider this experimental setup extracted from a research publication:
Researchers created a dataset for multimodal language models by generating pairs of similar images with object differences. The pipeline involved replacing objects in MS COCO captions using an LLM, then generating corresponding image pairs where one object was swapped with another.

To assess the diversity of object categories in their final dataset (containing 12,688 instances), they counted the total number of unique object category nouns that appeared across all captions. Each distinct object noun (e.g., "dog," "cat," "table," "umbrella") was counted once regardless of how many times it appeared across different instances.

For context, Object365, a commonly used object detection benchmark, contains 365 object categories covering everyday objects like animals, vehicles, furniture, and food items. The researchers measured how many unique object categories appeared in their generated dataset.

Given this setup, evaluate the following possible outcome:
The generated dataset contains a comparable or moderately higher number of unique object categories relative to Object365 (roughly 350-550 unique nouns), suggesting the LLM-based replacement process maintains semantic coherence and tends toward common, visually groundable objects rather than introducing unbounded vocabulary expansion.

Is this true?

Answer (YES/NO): NO